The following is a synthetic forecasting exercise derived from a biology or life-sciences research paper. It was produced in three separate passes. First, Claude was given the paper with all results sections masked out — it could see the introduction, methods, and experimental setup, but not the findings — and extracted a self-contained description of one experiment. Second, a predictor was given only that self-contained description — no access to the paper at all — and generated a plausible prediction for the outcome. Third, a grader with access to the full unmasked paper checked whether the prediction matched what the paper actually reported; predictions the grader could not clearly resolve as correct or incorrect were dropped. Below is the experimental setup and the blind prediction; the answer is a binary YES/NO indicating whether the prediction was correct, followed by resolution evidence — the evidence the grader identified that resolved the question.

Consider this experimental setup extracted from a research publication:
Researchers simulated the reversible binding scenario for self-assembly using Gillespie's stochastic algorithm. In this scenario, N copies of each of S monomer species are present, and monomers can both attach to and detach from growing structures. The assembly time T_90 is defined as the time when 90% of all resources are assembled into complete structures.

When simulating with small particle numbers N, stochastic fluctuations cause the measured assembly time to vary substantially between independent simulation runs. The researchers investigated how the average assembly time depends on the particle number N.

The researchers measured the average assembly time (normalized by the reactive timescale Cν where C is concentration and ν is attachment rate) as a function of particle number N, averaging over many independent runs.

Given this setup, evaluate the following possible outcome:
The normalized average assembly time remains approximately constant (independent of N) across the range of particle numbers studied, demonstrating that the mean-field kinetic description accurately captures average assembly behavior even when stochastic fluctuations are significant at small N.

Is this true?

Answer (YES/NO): NO